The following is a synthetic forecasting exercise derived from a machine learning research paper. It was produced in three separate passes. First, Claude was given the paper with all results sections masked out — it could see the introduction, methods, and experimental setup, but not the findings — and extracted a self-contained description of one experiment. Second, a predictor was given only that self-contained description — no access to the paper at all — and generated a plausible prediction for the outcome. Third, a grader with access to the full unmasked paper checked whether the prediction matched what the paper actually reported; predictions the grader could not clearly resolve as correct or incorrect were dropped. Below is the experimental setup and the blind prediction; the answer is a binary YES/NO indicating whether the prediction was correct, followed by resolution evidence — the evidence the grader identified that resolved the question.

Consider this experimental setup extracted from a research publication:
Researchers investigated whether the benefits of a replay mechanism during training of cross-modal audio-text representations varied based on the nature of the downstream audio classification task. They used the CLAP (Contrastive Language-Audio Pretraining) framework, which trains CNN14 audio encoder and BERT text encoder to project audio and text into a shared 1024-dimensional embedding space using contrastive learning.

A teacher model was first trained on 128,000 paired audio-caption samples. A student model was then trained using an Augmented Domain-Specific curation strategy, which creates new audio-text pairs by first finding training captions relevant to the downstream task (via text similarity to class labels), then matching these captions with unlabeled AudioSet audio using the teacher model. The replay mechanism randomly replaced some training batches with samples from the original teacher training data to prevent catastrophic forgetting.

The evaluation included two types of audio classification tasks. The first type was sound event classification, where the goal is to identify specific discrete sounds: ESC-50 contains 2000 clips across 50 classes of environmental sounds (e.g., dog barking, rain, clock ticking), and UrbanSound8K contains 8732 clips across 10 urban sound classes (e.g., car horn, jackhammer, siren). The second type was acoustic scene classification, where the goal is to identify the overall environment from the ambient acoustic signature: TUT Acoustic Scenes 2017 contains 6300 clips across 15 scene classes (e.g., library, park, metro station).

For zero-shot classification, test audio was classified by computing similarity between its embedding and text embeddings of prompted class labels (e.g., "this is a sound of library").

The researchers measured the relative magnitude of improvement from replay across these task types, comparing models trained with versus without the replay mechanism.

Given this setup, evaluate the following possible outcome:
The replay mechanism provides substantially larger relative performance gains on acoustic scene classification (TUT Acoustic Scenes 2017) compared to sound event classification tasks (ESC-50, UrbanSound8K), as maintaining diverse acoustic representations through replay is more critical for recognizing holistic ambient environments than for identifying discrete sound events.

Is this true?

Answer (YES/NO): YES